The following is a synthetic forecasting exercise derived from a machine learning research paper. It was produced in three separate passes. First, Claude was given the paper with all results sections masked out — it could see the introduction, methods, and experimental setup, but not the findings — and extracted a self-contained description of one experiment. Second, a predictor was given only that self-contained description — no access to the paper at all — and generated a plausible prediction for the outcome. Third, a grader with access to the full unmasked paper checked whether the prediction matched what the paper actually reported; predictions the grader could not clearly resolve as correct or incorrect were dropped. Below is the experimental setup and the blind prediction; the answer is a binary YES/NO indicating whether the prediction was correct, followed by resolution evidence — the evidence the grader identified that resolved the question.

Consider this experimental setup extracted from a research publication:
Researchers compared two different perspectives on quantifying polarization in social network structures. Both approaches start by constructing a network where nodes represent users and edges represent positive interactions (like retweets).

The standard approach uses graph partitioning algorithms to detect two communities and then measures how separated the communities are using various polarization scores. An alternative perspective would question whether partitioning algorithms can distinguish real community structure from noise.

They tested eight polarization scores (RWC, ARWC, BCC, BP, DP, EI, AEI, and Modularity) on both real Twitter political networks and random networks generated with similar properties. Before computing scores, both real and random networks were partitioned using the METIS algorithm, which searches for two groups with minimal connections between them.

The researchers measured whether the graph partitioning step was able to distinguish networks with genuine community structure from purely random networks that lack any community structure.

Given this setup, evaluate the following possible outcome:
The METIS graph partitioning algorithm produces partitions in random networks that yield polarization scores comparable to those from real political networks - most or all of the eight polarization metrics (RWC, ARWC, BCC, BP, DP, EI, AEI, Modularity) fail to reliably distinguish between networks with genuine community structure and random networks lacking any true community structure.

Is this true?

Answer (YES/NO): YES